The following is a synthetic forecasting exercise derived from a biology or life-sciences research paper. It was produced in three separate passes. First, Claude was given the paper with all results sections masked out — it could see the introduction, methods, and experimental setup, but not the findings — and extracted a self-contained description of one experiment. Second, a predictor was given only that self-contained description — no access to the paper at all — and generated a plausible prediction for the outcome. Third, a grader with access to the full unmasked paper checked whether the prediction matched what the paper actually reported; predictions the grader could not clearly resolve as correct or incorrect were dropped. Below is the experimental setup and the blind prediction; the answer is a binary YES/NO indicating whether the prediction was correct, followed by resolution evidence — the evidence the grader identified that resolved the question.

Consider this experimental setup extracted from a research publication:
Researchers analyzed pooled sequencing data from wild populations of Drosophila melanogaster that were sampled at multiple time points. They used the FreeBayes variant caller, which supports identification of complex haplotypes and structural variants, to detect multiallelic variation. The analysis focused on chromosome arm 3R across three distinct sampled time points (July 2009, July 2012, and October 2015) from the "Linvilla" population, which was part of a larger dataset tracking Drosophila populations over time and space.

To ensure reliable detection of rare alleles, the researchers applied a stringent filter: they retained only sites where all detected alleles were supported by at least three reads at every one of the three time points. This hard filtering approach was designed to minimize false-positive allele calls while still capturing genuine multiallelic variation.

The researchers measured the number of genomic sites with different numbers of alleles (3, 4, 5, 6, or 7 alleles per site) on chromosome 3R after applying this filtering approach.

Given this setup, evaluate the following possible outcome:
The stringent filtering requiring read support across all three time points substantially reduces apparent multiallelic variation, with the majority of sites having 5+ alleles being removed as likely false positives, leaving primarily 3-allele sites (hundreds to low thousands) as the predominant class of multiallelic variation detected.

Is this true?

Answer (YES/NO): NO